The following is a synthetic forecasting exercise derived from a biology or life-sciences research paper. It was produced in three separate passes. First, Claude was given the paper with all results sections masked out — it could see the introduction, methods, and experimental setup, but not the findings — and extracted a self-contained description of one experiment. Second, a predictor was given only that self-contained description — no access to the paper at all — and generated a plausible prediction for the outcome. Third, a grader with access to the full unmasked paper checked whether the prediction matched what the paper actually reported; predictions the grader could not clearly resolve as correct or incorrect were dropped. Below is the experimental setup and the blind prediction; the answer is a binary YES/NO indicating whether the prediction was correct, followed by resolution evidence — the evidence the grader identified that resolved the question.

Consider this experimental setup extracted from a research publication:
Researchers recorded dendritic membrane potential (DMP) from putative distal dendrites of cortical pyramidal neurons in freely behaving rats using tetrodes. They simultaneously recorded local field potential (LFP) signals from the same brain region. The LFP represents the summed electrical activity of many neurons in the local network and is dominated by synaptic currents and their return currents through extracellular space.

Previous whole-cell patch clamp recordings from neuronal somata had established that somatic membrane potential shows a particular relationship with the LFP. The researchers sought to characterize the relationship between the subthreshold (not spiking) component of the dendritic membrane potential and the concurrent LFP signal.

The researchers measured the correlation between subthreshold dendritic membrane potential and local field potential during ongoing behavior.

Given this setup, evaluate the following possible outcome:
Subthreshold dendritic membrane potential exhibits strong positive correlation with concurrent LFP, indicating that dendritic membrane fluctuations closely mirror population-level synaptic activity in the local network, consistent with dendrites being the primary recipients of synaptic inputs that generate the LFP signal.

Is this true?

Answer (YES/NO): NO